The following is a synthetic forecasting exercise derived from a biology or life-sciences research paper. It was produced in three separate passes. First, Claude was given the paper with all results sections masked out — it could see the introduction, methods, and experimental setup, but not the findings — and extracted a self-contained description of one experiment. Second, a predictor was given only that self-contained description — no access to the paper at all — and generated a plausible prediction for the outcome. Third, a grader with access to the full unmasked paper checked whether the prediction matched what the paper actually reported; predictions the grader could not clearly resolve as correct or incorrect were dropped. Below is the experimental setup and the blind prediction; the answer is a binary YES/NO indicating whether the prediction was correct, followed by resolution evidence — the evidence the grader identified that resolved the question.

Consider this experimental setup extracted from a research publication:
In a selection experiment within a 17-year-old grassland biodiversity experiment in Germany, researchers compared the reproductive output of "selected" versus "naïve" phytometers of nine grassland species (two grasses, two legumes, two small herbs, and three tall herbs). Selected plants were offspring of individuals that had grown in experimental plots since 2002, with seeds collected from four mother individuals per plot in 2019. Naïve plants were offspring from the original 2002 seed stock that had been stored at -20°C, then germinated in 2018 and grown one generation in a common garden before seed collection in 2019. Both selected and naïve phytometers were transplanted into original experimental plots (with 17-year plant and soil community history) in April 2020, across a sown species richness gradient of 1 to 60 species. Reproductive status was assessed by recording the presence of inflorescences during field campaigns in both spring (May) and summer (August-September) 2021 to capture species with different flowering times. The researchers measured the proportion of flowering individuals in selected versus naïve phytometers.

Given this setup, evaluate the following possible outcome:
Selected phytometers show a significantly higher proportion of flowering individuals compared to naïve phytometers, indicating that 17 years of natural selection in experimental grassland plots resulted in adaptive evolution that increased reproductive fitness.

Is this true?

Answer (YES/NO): NO